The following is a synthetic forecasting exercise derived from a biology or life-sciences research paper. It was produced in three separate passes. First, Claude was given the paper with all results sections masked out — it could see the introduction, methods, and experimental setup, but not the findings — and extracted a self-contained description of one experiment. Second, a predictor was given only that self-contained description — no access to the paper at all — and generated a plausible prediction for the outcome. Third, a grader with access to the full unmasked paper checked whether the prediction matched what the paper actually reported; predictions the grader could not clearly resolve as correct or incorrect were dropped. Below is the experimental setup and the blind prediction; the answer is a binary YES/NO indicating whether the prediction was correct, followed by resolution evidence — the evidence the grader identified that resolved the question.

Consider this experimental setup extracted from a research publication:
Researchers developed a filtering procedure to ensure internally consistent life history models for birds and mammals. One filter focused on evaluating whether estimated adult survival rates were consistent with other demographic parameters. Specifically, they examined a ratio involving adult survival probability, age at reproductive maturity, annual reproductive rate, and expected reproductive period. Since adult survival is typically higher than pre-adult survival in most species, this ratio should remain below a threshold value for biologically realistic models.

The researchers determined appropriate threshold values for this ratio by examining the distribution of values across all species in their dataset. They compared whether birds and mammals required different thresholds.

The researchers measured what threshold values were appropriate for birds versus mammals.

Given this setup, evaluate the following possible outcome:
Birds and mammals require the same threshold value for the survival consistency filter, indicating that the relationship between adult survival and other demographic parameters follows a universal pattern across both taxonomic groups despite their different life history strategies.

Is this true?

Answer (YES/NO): NO